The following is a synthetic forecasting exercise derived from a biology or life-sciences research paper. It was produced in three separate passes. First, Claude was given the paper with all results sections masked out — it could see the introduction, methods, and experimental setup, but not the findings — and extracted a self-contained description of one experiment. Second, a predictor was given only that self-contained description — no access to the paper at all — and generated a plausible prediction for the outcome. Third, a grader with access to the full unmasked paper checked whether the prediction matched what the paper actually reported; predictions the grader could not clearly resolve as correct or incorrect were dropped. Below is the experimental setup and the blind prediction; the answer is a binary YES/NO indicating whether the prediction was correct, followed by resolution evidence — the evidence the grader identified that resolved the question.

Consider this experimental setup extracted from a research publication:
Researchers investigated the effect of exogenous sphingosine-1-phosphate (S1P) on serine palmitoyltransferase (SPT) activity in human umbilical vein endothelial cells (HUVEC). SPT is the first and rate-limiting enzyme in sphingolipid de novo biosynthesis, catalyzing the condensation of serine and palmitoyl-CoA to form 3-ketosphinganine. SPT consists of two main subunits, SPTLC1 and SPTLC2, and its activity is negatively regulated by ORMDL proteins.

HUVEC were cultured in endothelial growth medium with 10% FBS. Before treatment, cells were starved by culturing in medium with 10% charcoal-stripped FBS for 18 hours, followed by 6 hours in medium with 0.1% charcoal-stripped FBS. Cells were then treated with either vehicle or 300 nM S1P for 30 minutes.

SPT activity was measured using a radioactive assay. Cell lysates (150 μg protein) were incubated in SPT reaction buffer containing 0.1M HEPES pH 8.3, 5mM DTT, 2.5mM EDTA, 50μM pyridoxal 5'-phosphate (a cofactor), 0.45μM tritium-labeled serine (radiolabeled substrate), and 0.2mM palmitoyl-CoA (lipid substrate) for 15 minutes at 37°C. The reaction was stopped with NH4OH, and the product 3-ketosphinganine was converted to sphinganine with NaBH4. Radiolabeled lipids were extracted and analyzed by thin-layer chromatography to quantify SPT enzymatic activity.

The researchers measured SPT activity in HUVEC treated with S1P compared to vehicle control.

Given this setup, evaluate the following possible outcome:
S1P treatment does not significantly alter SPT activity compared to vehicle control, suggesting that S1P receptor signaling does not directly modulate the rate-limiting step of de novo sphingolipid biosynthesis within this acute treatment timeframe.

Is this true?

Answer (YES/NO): NO